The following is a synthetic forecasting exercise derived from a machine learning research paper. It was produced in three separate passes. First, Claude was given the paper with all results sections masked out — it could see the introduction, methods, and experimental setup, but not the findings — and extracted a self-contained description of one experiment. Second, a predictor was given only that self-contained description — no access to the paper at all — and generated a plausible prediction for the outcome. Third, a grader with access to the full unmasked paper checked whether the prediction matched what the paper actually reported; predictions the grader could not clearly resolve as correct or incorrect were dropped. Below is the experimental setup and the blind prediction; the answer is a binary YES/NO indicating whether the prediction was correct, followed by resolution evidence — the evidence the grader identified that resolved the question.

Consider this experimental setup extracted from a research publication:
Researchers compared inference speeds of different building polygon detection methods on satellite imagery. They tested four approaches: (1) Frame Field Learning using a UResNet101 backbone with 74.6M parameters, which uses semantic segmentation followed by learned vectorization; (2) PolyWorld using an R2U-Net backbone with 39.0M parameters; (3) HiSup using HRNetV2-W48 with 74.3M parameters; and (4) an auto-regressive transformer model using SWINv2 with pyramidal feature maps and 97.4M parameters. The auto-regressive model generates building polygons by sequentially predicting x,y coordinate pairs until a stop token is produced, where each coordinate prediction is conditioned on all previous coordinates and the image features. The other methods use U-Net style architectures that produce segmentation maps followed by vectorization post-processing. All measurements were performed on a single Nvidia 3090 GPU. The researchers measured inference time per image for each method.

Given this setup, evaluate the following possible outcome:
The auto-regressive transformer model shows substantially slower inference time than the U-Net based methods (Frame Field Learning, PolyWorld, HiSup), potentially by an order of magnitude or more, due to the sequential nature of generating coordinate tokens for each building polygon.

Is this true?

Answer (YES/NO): YES